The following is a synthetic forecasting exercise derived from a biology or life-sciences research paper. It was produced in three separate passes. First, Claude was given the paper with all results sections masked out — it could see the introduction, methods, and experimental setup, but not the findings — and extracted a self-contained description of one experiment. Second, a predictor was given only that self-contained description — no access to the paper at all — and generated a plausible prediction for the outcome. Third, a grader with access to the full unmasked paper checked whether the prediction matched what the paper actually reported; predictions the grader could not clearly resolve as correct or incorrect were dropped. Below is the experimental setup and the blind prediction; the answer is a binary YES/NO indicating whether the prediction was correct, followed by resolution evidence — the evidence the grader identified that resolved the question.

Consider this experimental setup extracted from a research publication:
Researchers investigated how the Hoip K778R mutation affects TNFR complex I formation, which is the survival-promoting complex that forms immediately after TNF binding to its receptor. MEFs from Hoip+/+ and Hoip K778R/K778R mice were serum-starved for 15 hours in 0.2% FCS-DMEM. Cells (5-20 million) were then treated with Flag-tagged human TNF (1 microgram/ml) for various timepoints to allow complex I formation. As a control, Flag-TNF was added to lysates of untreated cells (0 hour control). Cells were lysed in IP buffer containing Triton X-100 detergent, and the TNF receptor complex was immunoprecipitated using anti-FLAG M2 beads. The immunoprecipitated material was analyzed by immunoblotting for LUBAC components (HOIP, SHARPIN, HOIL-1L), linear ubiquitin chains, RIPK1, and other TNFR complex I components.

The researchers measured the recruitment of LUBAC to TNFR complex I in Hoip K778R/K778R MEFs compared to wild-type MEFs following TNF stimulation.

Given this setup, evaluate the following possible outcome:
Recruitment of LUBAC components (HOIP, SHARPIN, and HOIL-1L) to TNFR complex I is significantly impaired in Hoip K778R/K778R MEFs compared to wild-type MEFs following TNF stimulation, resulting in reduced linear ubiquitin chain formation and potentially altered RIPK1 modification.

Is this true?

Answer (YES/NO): NO